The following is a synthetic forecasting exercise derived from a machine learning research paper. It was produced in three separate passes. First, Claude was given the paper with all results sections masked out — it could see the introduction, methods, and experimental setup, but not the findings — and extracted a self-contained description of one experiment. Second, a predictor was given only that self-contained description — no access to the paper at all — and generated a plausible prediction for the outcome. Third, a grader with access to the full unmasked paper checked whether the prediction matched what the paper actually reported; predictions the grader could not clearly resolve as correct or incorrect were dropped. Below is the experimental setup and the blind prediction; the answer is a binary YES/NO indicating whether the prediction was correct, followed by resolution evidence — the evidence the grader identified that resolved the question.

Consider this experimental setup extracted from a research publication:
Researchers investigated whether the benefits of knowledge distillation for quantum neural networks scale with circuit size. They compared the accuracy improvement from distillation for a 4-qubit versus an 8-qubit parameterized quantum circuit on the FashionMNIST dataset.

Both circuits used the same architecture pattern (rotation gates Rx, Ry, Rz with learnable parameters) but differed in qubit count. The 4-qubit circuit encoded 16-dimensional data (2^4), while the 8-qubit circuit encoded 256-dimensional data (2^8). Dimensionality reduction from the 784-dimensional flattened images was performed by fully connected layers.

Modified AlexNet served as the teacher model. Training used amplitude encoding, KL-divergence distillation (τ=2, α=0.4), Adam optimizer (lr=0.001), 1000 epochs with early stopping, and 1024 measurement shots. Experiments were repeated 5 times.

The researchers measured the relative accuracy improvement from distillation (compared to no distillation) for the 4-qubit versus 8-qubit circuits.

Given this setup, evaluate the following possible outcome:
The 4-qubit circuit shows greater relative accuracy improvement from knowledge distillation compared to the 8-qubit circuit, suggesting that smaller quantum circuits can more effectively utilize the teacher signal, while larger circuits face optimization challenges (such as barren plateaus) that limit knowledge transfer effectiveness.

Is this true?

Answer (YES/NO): YES